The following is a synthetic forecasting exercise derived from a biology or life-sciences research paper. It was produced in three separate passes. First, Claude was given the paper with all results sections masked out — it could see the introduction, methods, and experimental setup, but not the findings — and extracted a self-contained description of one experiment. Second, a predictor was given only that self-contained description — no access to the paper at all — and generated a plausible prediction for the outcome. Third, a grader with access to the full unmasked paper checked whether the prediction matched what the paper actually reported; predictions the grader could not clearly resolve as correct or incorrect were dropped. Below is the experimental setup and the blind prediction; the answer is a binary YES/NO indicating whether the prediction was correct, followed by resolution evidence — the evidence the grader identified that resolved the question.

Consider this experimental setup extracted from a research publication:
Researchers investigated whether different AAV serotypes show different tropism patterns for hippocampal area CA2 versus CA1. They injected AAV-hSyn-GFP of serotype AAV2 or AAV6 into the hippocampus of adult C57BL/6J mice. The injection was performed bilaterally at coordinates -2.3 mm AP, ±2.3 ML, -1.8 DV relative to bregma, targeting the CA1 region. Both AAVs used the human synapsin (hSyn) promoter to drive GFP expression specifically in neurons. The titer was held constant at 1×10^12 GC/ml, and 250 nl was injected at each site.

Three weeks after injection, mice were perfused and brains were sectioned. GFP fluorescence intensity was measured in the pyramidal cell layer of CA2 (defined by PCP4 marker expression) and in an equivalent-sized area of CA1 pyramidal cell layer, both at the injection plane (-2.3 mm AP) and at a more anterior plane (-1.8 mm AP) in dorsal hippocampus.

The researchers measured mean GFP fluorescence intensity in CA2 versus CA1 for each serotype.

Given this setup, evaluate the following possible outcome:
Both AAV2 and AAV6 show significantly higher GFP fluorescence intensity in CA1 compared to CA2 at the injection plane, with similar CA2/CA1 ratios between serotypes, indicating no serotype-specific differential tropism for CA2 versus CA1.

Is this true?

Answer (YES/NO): NO